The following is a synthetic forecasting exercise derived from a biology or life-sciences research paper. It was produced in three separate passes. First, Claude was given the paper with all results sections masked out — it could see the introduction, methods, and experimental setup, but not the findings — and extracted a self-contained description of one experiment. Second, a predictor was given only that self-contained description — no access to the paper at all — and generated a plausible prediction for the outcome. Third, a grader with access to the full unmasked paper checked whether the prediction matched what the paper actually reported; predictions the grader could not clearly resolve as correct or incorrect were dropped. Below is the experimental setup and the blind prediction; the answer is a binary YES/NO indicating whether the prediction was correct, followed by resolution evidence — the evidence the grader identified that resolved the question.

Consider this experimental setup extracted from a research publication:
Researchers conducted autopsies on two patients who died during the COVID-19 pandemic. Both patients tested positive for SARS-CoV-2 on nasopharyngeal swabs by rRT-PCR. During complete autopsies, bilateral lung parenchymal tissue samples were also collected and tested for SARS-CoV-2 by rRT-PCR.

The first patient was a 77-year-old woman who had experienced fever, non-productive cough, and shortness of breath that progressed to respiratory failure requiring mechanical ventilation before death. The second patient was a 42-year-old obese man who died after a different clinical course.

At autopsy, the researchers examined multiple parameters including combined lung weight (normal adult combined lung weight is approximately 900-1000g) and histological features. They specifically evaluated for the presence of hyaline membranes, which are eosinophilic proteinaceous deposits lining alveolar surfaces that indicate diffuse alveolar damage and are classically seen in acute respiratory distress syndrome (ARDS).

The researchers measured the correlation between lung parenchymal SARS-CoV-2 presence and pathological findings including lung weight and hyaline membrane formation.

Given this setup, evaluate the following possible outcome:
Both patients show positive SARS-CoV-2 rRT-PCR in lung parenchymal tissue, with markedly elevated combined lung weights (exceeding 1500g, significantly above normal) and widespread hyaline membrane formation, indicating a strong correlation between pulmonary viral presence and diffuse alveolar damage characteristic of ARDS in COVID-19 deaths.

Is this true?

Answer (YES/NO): NO